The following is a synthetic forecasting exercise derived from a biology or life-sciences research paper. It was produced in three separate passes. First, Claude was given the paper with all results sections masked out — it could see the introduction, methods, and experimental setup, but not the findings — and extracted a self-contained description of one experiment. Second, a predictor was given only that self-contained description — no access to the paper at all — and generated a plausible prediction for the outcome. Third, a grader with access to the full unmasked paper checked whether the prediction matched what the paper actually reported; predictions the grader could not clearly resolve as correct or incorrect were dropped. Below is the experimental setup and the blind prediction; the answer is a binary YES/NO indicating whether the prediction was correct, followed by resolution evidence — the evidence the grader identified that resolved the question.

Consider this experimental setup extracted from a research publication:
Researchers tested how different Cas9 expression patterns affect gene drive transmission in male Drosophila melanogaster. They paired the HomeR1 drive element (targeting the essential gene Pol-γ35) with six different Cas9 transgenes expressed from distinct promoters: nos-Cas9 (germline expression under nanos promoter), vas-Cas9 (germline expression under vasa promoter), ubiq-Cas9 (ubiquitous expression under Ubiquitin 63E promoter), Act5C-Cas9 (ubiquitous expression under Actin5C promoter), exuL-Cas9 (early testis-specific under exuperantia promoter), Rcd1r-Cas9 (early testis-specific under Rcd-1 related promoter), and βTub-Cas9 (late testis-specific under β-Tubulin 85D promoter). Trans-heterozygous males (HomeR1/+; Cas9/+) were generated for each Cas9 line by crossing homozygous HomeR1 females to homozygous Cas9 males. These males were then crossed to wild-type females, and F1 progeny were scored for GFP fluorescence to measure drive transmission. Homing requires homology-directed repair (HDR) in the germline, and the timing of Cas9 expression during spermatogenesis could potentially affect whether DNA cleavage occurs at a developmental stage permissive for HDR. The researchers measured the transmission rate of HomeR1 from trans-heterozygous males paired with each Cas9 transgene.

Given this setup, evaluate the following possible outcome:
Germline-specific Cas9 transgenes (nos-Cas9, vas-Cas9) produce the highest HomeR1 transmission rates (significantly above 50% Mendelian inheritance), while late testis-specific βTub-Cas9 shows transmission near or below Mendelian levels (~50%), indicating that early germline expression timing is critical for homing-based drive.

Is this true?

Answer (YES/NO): NO